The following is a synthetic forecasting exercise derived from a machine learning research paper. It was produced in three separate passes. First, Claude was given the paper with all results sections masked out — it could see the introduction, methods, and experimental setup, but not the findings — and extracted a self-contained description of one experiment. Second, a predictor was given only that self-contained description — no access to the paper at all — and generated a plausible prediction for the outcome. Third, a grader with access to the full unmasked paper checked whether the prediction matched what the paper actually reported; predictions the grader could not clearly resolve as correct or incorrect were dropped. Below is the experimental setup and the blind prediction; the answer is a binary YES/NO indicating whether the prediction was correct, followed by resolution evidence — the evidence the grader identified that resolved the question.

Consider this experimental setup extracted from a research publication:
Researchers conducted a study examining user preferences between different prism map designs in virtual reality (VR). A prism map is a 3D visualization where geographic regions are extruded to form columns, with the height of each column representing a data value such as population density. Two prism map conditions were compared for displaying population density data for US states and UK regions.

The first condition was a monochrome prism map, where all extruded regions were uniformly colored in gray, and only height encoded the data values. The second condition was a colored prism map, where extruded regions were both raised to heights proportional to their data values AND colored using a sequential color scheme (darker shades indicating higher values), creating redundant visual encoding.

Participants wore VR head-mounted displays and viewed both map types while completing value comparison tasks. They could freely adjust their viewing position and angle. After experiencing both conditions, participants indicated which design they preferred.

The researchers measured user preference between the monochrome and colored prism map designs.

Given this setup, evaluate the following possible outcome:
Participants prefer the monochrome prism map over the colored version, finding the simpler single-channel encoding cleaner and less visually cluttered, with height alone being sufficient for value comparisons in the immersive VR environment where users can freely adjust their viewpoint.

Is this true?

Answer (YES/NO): NO